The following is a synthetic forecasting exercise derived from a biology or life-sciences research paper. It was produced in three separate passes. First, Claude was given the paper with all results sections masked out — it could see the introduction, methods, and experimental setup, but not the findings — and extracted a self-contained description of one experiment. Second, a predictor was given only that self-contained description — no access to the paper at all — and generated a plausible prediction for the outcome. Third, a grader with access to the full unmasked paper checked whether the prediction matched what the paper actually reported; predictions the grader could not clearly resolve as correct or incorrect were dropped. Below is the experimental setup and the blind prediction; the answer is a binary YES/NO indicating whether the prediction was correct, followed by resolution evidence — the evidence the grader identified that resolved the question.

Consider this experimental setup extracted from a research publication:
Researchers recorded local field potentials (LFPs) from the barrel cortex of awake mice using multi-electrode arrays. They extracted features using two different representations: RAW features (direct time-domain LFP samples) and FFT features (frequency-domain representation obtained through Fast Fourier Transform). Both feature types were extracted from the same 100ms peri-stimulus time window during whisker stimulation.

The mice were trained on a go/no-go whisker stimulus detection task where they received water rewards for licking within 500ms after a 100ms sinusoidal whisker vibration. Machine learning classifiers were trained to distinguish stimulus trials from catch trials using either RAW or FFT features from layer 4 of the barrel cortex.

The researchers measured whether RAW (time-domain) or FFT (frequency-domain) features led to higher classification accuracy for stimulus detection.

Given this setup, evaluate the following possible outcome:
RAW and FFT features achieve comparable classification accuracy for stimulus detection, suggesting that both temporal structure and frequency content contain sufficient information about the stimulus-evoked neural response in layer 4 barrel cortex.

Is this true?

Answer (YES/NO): NO